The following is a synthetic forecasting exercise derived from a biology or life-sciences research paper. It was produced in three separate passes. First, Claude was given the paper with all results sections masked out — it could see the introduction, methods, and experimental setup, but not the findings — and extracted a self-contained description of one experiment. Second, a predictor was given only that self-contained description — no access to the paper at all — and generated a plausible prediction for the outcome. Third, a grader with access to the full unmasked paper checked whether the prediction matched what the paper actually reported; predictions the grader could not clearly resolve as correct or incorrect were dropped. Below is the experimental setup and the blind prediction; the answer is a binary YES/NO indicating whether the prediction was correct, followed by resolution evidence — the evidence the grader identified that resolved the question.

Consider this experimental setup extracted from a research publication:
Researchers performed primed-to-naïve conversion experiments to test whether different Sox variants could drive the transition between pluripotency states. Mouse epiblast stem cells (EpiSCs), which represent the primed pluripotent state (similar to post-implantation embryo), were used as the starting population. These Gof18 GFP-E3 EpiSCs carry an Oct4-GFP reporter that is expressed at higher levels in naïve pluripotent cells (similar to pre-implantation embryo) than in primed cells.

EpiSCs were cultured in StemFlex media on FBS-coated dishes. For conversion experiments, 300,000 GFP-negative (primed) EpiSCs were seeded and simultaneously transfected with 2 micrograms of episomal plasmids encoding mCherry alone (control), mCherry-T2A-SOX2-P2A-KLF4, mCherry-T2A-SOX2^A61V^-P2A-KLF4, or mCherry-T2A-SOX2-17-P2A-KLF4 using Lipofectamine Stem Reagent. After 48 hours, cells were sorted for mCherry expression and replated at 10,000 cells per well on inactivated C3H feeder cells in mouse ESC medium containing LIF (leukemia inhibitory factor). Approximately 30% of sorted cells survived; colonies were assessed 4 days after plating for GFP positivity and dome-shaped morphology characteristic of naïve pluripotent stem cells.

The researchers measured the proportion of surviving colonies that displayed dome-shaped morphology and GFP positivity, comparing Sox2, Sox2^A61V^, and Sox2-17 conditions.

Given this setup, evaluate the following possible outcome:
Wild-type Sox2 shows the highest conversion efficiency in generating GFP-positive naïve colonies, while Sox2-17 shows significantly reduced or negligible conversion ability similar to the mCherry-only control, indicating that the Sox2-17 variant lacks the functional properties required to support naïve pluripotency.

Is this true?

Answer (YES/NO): NO